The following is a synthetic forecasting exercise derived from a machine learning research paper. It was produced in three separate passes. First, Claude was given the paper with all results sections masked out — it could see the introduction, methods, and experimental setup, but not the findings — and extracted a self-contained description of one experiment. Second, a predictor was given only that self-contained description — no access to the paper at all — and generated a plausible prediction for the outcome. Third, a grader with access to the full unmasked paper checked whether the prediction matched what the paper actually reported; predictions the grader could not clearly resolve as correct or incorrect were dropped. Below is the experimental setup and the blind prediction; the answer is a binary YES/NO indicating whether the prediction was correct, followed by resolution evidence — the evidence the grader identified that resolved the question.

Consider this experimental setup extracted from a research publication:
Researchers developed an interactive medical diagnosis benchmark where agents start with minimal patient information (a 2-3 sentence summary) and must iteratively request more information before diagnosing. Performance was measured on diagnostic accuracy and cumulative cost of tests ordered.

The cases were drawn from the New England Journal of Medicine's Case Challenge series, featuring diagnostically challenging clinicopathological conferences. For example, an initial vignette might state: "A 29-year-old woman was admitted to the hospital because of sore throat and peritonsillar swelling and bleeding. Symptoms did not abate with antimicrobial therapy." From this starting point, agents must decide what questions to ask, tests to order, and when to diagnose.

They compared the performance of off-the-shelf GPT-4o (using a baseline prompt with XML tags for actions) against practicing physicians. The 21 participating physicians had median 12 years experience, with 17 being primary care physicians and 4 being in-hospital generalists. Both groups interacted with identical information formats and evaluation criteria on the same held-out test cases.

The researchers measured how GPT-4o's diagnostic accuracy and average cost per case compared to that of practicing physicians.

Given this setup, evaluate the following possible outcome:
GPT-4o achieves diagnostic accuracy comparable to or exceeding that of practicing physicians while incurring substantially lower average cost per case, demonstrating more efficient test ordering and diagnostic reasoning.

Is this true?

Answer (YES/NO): NO